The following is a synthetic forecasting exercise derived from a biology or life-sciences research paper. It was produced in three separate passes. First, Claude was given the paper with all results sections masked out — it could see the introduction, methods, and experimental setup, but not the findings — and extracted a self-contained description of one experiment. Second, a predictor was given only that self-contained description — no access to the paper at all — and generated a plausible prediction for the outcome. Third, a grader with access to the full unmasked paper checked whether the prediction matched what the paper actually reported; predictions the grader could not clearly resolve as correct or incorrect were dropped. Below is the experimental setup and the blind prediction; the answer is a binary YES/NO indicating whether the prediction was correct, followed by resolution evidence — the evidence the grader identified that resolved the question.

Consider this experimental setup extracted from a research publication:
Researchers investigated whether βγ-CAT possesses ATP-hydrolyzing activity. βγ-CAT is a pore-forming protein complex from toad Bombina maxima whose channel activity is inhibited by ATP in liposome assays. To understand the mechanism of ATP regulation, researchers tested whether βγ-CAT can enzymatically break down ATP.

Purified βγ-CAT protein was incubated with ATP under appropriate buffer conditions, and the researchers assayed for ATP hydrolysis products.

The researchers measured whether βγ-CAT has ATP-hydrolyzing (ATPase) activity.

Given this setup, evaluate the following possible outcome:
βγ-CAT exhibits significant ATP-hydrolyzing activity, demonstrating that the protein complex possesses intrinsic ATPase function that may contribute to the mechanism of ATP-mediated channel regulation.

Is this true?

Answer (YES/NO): NO